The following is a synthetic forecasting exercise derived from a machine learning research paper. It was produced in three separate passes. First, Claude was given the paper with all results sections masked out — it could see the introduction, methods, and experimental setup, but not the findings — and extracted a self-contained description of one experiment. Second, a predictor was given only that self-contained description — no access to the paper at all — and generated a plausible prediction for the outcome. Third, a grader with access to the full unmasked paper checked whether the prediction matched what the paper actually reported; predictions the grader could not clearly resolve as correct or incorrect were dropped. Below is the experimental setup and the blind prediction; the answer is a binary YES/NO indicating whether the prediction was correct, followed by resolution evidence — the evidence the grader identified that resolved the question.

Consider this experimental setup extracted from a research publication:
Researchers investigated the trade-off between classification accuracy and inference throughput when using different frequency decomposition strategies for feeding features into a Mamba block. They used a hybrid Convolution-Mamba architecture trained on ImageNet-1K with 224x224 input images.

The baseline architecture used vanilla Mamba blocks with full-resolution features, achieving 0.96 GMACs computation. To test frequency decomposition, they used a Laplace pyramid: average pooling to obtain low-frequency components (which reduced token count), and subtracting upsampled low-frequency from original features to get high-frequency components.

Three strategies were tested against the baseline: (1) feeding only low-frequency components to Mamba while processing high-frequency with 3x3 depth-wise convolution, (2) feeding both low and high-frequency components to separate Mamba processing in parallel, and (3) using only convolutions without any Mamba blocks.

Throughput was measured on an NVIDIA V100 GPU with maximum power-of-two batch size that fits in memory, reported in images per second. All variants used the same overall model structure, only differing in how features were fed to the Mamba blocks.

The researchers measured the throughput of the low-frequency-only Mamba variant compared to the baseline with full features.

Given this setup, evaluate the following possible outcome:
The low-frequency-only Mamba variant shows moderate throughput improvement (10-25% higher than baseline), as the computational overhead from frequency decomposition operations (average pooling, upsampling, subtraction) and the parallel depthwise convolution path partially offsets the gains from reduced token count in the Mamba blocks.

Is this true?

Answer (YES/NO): NO